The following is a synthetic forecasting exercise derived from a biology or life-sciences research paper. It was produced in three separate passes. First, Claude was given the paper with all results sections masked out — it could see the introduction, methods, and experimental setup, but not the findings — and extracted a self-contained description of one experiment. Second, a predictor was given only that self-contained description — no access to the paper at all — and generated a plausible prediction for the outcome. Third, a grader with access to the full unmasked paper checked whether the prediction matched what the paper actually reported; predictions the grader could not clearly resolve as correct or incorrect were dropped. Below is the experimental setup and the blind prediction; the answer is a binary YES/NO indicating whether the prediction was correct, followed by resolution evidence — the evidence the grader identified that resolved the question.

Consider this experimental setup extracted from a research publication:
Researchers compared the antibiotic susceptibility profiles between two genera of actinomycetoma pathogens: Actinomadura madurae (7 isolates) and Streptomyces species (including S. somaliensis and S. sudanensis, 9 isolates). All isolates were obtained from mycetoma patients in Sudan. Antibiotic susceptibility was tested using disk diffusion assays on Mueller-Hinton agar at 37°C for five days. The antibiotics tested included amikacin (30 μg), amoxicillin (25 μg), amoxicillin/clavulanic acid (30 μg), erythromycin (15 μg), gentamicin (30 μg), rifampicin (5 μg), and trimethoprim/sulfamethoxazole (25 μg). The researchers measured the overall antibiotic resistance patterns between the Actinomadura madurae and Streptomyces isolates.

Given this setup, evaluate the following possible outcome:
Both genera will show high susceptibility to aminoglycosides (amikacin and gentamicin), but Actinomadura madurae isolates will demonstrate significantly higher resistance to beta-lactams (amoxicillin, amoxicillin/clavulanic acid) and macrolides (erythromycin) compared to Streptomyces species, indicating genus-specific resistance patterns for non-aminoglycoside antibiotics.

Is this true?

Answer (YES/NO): NO